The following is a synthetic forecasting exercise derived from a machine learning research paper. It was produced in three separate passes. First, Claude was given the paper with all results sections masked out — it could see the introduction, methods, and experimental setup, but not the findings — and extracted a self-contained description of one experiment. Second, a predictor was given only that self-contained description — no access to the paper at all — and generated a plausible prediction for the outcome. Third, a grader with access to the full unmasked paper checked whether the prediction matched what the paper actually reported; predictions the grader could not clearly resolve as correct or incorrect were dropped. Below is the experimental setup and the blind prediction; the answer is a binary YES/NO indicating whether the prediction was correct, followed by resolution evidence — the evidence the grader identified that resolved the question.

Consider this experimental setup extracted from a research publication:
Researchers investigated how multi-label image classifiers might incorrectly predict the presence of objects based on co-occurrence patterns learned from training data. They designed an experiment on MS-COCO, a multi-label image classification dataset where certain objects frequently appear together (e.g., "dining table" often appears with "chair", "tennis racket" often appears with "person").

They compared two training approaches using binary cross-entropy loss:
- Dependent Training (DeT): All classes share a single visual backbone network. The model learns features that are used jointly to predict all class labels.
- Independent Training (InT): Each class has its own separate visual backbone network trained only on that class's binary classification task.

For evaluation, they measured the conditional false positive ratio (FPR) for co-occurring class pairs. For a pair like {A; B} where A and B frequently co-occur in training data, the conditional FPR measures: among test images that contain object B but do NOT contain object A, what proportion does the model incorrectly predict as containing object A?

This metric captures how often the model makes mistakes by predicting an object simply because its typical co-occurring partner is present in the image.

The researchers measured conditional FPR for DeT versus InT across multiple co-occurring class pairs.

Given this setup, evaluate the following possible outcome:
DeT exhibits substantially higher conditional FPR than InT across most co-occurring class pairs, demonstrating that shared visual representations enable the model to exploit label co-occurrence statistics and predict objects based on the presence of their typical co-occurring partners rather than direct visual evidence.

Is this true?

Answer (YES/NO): YES